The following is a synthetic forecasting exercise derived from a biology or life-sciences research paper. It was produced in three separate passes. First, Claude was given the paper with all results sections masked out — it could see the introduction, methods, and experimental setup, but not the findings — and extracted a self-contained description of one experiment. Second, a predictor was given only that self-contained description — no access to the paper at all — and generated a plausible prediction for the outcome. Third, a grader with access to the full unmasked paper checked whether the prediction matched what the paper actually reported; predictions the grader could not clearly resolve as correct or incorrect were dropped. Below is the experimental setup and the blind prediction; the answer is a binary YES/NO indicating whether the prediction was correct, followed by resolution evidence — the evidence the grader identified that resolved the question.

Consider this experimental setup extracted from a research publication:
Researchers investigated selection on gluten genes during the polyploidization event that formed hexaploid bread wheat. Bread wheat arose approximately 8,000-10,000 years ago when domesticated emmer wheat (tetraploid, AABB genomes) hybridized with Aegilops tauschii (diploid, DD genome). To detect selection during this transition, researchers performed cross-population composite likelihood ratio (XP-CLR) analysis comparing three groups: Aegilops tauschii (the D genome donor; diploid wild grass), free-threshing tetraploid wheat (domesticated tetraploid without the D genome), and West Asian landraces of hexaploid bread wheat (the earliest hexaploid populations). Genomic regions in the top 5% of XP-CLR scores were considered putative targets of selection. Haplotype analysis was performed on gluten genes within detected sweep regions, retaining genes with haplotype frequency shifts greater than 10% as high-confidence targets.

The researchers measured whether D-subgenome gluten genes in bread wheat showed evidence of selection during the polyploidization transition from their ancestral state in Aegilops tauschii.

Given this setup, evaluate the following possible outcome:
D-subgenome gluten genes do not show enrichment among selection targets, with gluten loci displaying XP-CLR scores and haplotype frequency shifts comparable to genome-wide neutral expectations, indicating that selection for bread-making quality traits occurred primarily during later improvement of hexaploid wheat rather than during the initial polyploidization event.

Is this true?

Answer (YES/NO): NO